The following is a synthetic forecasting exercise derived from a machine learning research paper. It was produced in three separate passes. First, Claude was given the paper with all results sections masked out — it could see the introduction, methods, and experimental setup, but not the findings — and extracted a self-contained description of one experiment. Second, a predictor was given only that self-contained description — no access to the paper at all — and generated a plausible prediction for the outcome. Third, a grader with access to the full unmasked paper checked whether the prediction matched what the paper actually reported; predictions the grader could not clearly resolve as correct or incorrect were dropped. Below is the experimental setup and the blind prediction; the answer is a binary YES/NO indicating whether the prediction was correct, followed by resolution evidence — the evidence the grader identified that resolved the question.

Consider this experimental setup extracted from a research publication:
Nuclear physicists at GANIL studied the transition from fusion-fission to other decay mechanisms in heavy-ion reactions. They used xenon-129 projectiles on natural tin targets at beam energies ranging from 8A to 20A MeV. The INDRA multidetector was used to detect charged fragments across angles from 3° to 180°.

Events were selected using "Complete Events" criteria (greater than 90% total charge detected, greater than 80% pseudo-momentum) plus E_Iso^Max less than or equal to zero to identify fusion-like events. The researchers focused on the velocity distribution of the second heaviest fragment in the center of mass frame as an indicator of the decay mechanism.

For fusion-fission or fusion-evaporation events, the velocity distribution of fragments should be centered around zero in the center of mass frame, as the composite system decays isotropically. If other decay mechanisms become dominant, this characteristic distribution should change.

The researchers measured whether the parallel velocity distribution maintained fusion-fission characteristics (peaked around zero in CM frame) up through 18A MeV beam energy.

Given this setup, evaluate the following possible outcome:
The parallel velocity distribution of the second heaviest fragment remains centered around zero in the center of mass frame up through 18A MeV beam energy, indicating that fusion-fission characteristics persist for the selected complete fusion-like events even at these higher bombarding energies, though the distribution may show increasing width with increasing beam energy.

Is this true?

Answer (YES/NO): YES